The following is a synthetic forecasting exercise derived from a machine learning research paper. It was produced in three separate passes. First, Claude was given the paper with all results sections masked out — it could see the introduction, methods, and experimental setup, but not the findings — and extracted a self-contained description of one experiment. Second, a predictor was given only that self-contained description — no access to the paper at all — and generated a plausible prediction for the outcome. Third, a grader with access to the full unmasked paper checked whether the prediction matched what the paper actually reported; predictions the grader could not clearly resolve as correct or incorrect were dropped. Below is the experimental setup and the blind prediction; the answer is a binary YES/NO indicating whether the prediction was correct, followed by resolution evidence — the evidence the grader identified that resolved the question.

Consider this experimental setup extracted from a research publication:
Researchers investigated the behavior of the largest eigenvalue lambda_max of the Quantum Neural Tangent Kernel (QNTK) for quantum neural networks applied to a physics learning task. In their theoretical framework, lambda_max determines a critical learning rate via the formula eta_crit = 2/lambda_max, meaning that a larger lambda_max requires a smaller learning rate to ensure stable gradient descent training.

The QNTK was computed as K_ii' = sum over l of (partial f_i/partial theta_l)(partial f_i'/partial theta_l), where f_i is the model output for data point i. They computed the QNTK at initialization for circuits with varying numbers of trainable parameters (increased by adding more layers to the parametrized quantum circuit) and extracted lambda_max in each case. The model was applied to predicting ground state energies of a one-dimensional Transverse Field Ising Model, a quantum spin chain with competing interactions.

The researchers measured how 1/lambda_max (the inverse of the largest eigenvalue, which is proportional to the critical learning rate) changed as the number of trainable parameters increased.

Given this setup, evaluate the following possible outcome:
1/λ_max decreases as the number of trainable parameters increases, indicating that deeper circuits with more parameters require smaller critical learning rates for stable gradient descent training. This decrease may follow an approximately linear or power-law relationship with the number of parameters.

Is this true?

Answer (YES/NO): YES